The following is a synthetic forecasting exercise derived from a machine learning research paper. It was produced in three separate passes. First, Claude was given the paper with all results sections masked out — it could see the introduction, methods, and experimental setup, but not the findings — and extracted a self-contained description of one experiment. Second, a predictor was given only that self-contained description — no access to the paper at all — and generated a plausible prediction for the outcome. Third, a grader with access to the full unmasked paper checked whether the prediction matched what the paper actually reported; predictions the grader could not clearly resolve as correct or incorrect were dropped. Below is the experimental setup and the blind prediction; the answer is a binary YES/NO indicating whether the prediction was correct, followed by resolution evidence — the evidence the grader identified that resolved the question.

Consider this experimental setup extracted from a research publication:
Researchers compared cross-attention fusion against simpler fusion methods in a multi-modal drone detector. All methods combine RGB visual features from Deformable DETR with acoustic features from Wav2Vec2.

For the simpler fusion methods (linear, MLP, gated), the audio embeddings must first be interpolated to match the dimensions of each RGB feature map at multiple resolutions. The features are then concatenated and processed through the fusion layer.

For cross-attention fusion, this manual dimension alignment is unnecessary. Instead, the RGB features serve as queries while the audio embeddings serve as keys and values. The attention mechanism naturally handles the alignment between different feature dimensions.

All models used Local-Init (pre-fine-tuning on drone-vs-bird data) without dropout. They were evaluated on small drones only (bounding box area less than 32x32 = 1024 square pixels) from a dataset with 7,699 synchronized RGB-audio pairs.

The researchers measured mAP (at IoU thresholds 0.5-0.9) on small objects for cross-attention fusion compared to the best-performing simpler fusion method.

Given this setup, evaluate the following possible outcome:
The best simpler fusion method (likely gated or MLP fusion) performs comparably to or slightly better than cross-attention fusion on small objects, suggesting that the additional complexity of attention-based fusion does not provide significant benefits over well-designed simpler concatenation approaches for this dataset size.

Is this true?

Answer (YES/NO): NO